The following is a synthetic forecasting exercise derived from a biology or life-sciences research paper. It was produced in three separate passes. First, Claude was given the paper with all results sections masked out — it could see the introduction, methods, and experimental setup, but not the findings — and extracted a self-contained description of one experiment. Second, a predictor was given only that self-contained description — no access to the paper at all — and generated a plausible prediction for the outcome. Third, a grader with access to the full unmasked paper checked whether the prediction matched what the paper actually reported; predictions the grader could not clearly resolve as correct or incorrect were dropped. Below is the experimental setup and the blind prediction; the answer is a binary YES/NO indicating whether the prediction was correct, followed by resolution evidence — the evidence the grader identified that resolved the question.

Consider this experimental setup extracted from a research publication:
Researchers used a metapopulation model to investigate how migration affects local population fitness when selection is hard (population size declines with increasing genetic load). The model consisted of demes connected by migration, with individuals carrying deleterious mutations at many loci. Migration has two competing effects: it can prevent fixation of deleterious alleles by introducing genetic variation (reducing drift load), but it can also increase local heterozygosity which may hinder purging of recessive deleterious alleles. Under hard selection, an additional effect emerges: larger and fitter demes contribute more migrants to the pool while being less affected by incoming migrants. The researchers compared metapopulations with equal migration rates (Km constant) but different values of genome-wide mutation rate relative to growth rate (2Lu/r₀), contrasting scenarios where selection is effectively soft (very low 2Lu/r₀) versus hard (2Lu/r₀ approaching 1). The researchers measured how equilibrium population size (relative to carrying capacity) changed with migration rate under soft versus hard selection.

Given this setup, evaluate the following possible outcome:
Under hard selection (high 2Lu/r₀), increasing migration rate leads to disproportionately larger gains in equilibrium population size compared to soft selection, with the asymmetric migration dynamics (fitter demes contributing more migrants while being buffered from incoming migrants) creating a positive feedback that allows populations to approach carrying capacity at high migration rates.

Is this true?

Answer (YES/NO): NO